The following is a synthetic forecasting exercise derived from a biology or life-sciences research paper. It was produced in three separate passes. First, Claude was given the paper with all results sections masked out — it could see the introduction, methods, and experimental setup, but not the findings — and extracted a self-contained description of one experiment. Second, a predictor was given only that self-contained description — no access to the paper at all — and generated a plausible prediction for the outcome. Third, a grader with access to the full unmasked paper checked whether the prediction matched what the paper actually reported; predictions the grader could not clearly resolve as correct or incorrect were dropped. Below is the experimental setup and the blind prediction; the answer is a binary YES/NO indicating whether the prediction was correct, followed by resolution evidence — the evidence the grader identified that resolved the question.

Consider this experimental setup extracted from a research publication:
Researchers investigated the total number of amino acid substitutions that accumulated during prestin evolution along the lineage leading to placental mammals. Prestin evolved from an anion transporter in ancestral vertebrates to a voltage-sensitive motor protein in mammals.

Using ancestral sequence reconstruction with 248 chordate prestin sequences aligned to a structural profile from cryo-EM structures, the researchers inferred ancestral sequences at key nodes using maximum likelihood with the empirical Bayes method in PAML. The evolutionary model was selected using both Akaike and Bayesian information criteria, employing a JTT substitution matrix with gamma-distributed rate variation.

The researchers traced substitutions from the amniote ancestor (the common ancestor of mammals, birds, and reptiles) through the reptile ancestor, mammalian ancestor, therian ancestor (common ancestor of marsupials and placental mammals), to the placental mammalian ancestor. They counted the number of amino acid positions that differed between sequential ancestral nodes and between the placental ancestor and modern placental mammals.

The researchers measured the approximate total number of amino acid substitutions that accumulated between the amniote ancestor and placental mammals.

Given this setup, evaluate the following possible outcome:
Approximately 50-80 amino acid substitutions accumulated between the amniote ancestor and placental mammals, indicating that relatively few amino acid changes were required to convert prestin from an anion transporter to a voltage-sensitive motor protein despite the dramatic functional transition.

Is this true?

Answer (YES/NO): NO